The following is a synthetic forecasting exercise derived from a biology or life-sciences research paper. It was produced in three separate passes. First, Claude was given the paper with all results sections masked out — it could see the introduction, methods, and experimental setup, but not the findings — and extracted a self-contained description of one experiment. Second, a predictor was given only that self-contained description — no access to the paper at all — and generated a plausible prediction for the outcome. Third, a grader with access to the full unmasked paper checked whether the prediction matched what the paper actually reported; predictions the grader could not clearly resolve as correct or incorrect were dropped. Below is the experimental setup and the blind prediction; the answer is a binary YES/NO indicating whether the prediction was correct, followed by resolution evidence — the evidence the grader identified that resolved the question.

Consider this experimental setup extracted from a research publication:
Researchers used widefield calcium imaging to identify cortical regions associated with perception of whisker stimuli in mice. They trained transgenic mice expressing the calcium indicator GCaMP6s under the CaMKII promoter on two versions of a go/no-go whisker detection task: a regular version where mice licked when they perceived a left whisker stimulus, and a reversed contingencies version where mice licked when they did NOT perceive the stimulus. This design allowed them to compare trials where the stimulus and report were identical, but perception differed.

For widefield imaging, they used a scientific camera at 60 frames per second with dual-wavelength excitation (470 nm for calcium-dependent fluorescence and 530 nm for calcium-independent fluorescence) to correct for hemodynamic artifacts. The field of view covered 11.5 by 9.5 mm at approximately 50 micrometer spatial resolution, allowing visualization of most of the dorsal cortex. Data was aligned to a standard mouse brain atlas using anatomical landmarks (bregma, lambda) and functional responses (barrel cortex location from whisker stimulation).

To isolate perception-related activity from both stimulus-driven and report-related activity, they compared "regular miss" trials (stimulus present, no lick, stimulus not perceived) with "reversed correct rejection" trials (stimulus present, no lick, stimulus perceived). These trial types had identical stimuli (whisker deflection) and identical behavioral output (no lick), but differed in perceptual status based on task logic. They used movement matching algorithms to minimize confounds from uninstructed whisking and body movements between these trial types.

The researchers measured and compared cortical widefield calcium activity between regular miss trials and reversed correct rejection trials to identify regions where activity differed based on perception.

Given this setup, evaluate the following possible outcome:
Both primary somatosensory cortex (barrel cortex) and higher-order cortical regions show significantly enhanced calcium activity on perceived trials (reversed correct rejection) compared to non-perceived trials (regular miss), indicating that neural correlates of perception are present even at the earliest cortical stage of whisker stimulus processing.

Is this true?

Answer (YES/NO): YES